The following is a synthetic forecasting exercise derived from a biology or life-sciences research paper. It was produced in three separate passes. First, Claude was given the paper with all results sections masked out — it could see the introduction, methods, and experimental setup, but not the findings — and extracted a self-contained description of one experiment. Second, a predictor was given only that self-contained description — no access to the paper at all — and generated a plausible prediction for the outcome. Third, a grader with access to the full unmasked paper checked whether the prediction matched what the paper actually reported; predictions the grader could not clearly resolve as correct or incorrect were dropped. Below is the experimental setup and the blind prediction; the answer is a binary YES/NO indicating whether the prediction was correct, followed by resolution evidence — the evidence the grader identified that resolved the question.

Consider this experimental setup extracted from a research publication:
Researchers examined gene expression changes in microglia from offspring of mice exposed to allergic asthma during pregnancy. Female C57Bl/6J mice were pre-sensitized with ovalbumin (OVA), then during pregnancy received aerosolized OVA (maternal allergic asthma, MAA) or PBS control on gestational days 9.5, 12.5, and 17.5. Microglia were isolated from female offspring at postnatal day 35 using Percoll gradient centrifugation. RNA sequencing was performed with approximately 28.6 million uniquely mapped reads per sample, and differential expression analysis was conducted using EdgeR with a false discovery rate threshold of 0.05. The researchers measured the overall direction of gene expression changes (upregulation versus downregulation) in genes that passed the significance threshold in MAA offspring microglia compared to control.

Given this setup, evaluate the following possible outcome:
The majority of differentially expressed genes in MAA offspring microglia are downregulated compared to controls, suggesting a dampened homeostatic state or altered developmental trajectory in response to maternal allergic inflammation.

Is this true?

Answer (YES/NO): NO